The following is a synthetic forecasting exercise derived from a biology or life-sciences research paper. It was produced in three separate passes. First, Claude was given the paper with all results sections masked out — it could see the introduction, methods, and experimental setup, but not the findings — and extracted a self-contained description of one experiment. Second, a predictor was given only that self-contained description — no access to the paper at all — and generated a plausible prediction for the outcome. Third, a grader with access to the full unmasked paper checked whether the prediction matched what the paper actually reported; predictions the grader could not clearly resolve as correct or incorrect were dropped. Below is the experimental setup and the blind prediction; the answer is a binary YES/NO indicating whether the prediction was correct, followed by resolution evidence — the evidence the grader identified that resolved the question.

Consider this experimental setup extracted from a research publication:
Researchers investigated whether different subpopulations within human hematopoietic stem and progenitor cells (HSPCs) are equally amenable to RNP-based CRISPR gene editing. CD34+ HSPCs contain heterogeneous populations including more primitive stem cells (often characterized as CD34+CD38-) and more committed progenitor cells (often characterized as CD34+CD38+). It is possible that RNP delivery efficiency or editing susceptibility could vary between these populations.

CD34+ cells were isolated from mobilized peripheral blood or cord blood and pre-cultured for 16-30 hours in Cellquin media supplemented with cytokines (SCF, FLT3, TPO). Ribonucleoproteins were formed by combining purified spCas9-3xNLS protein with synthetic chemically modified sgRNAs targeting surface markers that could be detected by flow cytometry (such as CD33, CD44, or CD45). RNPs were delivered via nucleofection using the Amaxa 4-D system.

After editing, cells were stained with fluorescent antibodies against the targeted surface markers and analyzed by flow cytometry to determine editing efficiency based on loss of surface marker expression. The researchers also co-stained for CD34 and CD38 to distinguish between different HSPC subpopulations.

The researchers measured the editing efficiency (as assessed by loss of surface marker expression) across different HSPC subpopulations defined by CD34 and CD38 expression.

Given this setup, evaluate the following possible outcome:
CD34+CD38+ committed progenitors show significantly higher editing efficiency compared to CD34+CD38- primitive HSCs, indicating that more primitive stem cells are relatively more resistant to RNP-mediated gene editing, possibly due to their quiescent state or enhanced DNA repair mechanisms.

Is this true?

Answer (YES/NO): NO